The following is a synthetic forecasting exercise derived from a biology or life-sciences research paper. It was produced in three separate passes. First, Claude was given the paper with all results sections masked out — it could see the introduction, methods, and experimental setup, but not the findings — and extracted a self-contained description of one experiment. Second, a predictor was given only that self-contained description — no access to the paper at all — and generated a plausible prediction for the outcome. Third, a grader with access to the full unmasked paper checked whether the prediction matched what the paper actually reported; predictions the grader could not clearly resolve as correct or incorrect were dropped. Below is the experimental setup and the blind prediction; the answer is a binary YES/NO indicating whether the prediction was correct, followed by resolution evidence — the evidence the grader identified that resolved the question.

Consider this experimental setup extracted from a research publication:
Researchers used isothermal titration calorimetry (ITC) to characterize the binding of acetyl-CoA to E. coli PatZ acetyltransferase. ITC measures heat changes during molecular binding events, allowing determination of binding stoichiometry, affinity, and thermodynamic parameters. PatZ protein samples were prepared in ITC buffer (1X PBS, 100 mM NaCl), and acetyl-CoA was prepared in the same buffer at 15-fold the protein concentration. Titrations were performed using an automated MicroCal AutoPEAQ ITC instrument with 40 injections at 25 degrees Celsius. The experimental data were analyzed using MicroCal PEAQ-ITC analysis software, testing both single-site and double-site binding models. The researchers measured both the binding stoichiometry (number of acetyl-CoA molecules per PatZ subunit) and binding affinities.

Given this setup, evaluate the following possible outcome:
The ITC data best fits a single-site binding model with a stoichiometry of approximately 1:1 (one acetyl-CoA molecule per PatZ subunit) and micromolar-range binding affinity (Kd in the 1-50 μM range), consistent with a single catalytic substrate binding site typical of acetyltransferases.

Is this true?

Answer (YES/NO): NO